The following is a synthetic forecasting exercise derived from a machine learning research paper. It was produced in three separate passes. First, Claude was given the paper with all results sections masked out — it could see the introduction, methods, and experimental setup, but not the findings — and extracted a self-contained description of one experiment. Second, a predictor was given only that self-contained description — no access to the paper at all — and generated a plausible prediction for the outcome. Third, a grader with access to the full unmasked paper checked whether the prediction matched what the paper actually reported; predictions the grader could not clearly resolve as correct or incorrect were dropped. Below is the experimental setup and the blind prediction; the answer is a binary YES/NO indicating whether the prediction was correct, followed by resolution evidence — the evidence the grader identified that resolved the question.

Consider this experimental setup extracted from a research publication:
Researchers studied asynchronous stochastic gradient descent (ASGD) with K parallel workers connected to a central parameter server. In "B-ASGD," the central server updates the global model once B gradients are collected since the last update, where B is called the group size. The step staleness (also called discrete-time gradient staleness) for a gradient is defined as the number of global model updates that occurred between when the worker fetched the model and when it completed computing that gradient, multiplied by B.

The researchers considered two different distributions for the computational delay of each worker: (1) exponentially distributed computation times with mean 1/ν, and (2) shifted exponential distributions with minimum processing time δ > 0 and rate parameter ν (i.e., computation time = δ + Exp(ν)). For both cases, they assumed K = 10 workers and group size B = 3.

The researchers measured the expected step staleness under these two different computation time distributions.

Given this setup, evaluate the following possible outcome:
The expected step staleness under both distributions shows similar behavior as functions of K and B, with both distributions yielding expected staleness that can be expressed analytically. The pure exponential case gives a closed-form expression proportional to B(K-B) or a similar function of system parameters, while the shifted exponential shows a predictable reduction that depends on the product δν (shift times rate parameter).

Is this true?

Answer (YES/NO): NO